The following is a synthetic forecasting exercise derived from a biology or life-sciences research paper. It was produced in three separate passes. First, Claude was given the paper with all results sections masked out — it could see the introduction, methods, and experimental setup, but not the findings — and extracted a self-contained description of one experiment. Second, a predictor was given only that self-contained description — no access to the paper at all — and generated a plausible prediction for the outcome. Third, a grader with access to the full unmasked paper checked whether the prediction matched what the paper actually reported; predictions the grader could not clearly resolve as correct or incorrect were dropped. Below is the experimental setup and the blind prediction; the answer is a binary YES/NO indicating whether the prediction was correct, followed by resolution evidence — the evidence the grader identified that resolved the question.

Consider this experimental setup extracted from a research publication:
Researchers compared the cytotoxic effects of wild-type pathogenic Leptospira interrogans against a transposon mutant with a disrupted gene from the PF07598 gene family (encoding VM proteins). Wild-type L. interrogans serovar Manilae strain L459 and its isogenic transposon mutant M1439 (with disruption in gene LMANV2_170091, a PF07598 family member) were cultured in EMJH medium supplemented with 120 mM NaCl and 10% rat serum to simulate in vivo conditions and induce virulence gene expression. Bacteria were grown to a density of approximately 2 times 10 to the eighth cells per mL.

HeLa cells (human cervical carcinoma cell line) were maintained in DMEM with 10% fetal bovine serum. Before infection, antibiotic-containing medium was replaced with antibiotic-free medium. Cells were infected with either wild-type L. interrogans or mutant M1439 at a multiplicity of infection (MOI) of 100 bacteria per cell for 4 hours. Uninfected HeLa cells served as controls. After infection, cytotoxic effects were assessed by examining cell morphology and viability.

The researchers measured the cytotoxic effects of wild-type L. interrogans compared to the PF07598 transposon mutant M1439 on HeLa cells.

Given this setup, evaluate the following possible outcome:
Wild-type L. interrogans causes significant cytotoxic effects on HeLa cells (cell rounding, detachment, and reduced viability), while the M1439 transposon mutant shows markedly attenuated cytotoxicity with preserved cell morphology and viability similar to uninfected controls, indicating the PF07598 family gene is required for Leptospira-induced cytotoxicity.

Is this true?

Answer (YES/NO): YES